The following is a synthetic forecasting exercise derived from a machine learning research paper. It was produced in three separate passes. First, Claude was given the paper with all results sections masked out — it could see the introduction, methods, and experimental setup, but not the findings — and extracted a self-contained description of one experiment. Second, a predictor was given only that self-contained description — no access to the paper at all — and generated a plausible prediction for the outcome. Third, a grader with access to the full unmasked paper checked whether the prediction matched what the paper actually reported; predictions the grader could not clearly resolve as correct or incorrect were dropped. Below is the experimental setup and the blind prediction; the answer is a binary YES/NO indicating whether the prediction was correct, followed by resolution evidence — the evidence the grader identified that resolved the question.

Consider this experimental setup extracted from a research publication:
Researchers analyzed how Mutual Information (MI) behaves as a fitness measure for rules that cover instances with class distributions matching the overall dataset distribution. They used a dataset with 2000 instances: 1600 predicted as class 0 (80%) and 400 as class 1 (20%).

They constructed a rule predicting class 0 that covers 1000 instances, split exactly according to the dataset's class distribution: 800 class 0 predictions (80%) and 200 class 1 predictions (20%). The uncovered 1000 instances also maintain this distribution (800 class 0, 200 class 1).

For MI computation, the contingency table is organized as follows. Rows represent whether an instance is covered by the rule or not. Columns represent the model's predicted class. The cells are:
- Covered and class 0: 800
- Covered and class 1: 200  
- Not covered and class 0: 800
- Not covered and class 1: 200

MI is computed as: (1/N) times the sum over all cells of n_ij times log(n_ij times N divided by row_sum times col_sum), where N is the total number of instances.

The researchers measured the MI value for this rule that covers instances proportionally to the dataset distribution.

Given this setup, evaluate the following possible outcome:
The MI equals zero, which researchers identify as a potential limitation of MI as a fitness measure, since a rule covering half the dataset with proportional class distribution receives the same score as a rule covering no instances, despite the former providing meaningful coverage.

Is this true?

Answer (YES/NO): NO